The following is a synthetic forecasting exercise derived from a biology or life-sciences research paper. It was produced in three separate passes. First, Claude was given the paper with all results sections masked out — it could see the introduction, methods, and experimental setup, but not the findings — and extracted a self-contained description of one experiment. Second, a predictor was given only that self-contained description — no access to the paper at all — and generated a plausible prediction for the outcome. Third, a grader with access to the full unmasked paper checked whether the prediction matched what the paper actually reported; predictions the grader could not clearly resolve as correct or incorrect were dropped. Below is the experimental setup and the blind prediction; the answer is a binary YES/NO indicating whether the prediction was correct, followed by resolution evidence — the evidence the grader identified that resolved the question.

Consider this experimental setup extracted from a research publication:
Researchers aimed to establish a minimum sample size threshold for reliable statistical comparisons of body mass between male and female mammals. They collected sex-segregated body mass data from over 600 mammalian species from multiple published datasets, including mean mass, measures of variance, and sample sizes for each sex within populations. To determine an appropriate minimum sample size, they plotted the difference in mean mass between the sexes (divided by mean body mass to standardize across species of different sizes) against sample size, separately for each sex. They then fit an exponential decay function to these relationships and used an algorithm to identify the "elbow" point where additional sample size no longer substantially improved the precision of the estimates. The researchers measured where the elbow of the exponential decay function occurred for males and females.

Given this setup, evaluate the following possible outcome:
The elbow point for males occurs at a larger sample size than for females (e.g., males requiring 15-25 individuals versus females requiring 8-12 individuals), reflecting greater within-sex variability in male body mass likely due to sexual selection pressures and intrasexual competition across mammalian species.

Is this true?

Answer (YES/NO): NO